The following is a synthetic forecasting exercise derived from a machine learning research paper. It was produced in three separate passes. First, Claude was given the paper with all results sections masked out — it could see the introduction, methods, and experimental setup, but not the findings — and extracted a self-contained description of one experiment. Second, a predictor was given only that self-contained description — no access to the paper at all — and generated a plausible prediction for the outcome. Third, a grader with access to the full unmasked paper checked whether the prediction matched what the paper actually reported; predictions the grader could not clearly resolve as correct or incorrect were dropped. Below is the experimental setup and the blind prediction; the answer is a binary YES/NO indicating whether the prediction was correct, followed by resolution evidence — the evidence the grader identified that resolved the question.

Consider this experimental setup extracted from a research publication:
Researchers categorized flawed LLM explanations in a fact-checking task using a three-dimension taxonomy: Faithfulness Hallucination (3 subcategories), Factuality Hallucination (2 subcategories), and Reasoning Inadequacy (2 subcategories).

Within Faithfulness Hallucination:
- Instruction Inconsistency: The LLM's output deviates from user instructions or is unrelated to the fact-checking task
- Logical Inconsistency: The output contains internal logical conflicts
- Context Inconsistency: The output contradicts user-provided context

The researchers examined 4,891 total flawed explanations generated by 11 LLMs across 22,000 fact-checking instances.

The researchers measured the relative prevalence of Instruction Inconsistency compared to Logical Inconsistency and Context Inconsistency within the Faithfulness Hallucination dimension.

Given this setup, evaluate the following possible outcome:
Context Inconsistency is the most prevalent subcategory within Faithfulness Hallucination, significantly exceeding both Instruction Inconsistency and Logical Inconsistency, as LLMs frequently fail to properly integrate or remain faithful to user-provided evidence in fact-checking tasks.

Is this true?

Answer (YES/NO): NO